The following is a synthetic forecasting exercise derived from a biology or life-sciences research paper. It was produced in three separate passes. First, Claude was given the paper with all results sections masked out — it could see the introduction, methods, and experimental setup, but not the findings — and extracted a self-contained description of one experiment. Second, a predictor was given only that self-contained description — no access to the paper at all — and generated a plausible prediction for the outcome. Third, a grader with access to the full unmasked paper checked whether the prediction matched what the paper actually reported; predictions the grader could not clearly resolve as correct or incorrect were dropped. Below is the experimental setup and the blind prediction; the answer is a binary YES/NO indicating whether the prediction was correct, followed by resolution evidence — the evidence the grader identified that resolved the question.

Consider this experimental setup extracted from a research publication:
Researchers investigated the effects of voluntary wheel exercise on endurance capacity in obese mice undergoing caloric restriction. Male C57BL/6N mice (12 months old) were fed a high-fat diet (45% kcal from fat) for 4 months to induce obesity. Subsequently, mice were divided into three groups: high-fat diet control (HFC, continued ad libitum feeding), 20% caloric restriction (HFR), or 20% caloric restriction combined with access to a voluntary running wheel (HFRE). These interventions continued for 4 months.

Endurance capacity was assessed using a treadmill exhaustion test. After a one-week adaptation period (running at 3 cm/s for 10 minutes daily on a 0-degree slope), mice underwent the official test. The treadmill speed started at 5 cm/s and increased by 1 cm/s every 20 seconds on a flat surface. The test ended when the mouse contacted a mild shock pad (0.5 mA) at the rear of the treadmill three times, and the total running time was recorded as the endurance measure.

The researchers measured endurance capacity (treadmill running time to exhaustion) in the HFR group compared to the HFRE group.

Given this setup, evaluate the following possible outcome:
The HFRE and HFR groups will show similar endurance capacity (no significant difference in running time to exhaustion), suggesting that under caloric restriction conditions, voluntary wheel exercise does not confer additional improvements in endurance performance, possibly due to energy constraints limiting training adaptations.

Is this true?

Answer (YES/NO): YES